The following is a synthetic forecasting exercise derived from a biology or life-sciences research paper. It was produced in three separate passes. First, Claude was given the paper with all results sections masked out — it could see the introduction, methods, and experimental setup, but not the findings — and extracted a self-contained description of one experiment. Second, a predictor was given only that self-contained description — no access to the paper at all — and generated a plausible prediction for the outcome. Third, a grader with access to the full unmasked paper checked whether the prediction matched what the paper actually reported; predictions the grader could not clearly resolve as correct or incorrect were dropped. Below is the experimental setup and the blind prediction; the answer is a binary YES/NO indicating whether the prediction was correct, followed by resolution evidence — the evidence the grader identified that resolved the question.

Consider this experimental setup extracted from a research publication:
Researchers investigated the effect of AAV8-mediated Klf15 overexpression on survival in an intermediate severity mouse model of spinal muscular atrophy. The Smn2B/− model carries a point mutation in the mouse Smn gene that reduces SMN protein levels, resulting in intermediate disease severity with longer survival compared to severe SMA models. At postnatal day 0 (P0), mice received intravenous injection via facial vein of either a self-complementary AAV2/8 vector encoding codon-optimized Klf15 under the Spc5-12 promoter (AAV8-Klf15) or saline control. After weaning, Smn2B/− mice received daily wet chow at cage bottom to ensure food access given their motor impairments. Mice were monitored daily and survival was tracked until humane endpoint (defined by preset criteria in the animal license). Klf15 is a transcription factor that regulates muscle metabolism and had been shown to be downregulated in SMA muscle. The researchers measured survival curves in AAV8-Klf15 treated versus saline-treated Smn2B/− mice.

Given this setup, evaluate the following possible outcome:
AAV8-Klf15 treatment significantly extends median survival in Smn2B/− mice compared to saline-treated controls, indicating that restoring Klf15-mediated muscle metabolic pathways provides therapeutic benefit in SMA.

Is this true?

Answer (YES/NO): YES